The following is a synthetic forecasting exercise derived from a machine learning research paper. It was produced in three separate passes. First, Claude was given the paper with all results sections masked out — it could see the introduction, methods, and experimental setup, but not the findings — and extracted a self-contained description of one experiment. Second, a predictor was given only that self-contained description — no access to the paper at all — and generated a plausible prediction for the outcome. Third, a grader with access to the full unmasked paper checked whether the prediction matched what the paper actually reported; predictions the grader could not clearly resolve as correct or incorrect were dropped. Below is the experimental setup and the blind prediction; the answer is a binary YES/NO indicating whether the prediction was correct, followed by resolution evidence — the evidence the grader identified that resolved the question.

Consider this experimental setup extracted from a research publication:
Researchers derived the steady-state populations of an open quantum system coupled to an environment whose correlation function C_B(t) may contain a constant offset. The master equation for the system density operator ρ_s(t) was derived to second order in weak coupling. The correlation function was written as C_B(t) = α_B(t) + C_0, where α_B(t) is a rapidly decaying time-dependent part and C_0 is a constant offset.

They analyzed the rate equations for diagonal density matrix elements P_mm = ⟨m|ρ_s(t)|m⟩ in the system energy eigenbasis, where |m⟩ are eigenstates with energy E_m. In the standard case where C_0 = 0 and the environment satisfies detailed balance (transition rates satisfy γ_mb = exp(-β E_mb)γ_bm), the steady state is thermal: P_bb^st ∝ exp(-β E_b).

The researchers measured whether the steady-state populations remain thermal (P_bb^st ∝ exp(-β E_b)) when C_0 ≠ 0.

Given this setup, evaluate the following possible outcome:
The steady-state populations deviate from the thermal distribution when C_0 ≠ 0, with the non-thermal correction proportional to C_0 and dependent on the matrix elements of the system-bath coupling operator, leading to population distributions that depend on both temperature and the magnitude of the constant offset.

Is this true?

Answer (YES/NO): NO